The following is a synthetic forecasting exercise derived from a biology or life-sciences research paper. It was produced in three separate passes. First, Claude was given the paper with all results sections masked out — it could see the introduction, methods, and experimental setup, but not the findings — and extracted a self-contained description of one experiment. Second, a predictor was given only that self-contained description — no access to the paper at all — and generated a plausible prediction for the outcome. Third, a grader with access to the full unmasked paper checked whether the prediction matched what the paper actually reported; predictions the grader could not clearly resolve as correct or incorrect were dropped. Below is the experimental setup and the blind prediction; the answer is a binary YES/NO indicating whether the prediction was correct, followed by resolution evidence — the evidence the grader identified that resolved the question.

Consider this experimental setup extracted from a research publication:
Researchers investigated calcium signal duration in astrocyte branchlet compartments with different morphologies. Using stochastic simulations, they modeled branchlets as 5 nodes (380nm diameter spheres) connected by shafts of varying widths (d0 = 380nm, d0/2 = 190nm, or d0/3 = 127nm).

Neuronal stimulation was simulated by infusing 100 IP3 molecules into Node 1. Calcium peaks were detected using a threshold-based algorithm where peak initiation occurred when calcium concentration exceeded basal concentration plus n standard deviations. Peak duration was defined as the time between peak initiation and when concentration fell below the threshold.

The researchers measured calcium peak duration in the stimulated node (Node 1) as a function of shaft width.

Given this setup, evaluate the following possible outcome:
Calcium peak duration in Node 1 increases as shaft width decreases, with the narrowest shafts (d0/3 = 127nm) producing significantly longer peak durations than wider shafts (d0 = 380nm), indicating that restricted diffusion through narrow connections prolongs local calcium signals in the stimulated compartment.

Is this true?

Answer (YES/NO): YES